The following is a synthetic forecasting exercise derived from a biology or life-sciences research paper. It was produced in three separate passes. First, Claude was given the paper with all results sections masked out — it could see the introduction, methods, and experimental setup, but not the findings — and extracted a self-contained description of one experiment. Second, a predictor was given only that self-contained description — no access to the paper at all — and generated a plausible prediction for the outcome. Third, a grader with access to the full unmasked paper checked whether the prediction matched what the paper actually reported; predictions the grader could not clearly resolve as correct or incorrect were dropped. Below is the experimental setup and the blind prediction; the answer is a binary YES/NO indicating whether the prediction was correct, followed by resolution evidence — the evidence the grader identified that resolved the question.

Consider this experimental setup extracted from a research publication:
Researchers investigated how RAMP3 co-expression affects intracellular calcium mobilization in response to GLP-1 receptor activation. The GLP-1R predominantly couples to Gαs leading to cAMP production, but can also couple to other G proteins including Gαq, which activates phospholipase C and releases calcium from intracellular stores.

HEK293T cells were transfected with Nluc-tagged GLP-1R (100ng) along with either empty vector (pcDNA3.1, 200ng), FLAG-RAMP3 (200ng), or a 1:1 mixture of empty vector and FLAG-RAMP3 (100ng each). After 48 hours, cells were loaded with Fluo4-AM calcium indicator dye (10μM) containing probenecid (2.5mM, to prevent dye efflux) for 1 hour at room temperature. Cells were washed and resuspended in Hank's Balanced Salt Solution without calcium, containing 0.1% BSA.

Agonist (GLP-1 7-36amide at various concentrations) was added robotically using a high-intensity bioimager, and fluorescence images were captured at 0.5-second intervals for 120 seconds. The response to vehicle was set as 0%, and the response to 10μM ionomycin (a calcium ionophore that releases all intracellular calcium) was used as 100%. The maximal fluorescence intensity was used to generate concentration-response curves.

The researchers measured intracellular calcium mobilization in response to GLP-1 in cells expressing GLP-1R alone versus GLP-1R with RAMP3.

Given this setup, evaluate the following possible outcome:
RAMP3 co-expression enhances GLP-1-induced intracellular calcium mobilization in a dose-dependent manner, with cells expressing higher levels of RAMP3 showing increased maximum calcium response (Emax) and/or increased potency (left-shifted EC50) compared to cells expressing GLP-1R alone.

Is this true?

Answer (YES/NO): YES